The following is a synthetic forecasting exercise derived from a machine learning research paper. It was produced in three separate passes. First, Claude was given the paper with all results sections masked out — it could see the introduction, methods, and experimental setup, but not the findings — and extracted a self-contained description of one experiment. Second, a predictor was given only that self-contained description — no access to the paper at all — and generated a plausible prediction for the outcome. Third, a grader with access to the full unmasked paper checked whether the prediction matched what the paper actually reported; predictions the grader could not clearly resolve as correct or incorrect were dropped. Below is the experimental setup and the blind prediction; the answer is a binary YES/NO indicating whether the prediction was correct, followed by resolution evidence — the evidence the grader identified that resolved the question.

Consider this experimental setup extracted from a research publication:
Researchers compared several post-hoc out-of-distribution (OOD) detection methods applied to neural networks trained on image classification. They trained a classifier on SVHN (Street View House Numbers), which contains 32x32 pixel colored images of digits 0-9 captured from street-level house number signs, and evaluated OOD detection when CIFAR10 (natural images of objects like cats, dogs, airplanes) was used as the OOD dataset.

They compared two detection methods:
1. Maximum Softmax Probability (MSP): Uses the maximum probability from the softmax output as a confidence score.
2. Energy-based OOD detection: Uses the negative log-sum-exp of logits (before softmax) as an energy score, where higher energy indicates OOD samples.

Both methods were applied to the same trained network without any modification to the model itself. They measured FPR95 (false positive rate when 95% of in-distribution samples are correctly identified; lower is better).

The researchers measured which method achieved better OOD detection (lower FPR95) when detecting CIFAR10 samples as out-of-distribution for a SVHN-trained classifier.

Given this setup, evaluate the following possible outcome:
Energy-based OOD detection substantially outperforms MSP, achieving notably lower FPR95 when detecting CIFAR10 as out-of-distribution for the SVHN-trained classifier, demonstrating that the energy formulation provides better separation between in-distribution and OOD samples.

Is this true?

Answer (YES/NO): NO